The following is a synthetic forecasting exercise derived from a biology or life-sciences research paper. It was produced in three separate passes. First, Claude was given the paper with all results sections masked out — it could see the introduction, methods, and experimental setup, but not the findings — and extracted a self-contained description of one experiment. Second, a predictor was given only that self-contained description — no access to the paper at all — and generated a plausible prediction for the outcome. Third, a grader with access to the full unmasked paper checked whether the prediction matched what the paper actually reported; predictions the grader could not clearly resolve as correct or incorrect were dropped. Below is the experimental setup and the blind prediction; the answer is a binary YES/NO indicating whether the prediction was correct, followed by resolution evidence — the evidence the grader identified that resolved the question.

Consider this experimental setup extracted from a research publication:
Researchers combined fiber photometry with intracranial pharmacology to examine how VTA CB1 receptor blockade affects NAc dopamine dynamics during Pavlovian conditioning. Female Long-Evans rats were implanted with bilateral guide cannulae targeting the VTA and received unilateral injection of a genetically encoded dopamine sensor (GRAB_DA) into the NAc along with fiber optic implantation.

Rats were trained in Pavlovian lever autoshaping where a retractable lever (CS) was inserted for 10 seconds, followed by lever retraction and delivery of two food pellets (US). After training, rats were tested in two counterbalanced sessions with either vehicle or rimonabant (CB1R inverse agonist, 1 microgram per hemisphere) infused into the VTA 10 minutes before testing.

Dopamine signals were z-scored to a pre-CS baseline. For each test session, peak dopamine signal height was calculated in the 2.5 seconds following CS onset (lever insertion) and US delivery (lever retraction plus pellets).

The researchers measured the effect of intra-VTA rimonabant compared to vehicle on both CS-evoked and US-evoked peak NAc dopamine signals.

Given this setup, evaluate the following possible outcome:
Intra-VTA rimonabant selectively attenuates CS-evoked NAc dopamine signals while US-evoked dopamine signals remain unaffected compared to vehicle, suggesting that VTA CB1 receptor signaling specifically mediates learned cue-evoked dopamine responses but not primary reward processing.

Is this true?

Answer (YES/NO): NO